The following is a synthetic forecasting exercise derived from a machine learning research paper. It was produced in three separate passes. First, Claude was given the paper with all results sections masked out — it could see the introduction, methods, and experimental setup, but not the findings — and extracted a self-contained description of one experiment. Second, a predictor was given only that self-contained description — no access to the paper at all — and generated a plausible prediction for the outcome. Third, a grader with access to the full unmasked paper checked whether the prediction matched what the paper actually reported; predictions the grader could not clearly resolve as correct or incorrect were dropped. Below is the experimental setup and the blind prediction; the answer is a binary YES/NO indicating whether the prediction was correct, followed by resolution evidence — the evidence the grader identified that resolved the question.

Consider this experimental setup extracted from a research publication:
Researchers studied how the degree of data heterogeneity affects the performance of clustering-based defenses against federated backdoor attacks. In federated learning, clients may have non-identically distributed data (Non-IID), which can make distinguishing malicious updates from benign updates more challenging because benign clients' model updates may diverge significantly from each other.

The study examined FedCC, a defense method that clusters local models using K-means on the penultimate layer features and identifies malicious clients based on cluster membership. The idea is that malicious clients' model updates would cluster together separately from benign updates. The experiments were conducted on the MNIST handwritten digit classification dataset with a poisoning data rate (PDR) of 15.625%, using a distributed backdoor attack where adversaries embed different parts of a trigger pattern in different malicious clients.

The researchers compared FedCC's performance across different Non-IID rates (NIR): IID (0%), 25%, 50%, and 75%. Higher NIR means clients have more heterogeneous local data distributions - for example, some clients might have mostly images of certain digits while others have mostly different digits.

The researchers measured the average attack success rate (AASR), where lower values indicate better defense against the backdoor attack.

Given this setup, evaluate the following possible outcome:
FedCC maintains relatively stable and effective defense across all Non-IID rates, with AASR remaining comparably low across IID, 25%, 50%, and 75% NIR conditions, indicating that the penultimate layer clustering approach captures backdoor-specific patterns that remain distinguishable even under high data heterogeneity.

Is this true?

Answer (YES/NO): NO